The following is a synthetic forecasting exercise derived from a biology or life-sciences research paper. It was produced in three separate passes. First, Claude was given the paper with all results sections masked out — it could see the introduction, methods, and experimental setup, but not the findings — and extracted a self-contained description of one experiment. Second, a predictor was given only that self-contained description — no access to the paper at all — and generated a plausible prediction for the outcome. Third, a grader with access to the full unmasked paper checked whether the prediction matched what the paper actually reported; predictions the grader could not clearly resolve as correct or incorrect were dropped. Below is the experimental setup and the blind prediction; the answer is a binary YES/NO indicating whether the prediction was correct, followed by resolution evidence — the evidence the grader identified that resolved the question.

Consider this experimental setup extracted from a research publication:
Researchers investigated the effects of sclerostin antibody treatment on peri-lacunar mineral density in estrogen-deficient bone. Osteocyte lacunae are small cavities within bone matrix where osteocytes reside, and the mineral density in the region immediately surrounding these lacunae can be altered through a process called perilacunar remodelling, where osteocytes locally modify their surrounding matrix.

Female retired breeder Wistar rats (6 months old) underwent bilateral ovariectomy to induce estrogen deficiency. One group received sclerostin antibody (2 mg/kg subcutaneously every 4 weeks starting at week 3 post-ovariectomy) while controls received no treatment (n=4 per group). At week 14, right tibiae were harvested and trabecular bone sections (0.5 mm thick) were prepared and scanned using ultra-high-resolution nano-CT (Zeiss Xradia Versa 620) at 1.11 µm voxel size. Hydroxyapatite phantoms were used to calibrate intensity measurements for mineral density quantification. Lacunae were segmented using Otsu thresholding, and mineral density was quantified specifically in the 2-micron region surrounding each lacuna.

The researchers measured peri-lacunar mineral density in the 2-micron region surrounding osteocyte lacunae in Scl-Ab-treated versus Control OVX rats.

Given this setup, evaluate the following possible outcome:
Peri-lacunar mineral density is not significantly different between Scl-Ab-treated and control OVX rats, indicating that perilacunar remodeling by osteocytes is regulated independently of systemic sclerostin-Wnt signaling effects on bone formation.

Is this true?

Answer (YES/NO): NO